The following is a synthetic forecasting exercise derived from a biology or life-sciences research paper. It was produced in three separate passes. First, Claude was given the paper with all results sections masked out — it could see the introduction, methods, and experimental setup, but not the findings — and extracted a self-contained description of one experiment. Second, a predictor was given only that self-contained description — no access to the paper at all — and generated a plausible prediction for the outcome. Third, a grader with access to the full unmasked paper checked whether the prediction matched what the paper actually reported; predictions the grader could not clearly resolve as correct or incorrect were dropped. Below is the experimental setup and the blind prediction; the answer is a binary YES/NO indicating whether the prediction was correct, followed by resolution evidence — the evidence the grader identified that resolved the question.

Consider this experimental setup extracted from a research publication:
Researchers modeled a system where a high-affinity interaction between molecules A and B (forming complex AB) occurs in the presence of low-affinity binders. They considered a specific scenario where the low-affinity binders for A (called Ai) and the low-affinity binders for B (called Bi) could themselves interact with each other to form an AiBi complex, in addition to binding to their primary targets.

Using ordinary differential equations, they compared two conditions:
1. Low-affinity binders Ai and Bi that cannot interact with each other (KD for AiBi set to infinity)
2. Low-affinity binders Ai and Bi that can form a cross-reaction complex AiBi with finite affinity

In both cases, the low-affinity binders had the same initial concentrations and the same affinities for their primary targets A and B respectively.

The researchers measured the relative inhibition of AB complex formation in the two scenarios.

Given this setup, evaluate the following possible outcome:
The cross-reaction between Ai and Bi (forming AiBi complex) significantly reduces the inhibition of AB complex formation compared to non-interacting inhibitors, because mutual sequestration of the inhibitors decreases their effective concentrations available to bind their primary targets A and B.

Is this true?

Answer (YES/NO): YES